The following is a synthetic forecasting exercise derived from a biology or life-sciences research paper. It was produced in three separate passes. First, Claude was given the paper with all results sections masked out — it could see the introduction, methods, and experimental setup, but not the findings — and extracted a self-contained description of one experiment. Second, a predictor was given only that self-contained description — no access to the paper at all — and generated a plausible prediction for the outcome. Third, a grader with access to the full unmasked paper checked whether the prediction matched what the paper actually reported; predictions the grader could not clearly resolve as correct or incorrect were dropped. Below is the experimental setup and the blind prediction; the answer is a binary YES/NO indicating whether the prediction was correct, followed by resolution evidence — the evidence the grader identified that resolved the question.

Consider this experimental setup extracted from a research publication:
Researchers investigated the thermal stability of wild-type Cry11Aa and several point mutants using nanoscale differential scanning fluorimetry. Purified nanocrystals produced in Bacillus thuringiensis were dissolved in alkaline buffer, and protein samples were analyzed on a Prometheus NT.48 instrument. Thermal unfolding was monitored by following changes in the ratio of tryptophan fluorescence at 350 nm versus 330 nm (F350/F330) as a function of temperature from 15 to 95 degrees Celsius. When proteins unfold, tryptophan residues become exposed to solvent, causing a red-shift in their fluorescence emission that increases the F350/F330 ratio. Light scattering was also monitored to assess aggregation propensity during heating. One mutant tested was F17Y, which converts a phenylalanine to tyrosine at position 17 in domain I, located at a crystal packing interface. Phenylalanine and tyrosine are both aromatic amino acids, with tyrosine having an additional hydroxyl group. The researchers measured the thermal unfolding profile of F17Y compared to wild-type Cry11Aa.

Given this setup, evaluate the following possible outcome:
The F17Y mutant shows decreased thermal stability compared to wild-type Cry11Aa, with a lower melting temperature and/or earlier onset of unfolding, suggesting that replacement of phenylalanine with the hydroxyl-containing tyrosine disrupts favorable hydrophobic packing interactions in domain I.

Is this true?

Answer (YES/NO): NO